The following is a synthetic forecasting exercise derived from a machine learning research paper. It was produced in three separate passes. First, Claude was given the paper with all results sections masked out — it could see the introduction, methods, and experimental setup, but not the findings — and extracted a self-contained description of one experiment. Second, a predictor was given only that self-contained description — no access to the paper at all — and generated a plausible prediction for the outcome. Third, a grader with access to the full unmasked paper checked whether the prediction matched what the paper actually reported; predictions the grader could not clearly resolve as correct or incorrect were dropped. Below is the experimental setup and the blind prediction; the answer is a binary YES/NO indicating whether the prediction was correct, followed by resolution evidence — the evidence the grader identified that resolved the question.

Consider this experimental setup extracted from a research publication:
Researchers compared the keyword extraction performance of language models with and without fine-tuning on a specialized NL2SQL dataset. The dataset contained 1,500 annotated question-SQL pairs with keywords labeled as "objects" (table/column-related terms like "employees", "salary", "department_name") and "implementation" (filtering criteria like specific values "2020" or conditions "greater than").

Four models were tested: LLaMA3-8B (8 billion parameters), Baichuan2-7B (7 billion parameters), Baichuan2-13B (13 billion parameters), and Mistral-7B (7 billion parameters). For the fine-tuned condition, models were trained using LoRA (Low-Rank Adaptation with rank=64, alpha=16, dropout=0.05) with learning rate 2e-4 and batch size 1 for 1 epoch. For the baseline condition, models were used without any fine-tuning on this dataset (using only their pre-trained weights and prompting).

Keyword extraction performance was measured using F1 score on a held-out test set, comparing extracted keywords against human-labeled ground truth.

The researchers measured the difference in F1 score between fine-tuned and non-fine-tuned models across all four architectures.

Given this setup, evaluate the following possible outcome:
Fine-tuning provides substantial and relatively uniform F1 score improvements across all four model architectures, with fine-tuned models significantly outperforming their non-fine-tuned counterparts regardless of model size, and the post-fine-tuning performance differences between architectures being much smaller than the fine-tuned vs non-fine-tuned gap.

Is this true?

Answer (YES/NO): NO